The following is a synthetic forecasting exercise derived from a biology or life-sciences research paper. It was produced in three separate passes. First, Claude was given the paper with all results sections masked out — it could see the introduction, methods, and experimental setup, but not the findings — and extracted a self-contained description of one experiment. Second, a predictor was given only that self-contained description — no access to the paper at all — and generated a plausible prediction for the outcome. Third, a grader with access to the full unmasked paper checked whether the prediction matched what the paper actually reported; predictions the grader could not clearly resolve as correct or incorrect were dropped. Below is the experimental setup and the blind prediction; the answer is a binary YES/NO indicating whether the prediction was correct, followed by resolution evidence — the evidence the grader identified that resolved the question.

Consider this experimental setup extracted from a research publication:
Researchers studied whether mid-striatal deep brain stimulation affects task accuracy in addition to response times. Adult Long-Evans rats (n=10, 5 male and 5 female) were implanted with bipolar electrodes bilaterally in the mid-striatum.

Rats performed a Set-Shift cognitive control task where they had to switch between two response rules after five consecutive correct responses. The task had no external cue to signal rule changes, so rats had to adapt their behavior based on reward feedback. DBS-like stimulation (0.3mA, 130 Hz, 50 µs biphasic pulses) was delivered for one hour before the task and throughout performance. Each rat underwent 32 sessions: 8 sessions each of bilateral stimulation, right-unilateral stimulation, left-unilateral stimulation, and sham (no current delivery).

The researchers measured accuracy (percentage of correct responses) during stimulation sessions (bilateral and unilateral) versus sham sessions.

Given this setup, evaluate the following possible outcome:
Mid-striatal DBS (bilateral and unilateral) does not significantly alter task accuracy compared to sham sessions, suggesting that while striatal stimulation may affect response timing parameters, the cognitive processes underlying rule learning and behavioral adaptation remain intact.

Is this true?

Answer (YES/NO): YES